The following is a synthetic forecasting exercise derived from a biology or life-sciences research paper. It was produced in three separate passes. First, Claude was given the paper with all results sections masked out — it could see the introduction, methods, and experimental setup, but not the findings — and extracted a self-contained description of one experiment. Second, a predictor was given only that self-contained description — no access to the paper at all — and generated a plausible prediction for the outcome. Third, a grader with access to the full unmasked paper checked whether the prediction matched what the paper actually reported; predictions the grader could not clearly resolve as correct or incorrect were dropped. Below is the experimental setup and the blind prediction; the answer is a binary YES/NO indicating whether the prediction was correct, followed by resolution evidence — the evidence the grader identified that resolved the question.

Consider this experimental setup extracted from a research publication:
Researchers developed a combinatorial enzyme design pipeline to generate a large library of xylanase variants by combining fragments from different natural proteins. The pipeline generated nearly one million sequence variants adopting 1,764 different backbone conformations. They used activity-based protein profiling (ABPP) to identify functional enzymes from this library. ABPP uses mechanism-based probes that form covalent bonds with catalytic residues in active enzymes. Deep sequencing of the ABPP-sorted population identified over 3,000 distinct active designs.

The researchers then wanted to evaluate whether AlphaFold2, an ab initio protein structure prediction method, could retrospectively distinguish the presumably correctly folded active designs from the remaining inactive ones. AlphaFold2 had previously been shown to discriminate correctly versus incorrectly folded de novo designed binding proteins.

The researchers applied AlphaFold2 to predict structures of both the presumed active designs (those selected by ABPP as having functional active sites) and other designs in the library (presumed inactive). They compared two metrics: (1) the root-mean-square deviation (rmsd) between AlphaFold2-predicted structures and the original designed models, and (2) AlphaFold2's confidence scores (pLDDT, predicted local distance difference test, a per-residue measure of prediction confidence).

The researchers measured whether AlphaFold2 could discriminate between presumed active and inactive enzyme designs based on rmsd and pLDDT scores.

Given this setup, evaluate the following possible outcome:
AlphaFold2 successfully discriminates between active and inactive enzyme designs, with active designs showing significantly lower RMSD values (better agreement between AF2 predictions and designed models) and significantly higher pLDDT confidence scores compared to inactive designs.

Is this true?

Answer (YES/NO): NO